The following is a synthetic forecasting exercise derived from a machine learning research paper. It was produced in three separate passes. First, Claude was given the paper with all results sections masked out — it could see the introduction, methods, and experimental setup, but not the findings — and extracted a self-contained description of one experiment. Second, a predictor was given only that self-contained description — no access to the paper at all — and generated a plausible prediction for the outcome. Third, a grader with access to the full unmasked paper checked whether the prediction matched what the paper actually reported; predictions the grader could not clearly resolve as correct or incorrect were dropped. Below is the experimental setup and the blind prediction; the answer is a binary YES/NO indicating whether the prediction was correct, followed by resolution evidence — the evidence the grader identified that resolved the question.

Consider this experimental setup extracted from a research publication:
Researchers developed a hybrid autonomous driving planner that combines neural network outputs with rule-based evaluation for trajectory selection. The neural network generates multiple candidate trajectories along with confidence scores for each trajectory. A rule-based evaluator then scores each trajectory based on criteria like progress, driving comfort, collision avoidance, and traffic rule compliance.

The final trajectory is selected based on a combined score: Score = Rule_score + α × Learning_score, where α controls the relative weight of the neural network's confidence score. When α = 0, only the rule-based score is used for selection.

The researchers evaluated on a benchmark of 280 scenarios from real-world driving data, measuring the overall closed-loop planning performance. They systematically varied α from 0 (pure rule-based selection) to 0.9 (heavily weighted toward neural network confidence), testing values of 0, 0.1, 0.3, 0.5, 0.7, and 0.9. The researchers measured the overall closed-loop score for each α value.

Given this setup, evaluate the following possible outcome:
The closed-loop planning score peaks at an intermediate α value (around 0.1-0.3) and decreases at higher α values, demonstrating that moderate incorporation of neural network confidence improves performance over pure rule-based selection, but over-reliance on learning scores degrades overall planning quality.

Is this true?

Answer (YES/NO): YES